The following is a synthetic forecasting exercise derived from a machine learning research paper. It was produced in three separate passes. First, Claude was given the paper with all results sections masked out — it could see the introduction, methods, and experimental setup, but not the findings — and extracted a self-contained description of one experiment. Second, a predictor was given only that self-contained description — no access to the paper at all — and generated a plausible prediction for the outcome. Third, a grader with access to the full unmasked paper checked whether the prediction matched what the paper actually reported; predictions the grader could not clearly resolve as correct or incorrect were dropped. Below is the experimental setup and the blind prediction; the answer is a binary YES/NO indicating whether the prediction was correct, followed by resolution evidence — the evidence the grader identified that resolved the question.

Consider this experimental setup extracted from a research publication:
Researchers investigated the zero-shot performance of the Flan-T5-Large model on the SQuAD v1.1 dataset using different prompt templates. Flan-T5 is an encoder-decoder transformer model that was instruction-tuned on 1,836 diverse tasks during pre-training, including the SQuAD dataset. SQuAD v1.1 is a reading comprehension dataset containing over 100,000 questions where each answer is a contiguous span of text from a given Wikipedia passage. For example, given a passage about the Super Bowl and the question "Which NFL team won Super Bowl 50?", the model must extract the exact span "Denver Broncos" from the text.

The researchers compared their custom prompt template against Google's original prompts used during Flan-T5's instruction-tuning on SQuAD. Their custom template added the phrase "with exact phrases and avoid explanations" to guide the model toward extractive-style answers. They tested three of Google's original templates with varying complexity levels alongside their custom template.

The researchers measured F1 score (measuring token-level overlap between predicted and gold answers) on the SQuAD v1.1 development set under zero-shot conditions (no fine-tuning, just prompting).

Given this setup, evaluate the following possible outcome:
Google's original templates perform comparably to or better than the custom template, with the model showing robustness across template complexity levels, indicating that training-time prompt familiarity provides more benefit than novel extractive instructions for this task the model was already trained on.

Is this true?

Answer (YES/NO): NO